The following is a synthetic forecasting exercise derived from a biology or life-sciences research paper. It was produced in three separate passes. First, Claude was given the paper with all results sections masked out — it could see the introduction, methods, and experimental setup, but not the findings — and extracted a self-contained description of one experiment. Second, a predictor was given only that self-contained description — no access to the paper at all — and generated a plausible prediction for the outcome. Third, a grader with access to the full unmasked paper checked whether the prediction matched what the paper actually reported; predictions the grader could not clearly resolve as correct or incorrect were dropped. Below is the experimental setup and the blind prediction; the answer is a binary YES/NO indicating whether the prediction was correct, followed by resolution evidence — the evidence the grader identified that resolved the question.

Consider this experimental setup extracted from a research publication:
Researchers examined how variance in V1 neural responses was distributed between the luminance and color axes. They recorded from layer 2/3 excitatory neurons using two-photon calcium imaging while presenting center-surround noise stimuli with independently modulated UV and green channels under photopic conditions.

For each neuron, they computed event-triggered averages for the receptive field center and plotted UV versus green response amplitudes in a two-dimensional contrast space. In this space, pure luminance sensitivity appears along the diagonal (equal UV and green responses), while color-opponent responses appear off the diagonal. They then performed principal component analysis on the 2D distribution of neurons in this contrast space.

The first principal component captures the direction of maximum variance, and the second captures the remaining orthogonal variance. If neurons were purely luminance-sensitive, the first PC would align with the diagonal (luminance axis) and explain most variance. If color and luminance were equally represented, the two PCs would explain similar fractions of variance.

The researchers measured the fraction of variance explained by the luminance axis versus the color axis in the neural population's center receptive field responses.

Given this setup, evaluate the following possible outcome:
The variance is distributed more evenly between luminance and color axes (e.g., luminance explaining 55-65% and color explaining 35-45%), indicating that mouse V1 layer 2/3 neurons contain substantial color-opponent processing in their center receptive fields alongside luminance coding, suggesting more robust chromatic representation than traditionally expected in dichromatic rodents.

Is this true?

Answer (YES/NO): NO